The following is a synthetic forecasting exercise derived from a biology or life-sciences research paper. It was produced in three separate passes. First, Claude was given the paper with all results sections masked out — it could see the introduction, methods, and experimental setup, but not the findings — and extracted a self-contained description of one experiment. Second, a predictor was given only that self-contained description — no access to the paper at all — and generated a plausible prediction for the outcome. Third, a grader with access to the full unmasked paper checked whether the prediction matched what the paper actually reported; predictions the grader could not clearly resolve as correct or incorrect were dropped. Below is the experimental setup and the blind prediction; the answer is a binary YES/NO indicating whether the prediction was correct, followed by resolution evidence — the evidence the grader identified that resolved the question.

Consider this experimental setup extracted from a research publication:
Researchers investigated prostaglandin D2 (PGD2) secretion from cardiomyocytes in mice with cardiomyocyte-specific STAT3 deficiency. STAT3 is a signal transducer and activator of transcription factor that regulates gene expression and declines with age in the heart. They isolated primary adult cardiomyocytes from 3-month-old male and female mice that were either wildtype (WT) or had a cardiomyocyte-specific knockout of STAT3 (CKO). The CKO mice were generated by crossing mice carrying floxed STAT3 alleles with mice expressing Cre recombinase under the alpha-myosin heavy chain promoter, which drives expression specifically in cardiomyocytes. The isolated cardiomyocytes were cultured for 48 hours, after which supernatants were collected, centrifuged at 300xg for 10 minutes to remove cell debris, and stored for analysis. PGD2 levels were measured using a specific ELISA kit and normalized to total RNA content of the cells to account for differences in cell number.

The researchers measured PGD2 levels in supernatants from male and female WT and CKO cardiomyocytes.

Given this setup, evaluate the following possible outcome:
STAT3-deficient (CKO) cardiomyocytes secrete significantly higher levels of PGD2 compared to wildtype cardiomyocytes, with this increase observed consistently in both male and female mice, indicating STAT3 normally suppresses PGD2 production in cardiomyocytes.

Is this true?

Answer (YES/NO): NO